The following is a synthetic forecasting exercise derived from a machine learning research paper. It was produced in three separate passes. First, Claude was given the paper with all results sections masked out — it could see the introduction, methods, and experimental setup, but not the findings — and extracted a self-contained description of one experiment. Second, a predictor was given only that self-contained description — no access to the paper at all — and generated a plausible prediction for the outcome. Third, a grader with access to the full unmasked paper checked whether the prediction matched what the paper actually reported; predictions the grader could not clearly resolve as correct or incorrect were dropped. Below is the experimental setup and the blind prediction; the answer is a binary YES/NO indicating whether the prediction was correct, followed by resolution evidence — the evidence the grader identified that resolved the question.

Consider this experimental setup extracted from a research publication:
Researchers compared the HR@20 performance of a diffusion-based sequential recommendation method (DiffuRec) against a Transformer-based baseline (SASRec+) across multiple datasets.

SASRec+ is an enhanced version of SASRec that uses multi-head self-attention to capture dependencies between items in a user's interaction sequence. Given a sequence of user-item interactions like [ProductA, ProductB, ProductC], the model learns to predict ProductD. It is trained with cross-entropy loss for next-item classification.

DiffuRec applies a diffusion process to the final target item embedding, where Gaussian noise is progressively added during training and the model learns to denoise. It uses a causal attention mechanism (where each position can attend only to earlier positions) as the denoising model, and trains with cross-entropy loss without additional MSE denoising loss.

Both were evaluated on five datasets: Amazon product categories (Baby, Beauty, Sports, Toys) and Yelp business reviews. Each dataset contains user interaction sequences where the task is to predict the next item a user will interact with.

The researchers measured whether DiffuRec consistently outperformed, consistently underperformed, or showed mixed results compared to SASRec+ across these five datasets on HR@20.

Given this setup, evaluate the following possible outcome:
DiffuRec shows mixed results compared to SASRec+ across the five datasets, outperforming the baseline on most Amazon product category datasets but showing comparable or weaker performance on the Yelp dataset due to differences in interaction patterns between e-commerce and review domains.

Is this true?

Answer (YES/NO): NO